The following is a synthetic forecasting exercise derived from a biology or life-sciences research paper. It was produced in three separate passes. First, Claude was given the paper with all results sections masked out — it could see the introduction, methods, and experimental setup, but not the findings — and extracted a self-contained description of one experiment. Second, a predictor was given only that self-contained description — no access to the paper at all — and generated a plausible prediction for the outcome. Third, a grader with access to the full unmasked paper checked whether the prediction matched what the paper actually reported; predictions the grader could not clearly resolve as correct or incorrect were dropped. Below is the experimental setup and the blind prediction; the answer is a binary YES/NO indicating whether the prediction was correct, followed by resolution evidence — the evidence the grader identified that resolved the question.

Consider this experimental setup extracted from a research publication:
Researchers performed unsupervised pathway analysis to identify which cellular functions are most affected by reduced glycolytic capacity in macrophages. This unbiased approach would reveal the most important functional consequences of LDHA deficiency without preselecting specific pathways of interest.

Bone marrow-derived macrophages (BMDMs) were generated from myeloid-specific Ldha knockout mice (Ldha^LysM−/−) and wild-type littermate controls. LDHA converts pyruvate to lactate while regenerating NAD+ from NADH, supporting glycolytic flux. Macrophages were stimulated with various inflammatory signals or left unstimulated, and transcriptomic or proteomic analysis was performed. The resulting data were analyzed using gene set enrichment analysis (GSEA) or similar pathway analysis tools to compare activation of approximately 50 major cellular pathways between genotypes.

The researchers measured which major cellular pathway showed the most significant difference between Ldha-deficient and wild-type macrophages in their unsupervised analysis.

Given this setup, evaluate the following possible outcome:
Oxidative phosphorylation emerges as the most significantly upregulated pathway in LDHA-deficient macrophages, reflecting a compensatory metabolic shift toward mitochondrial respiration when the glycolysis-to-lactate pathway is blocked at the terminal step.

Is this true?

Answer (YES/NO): NO